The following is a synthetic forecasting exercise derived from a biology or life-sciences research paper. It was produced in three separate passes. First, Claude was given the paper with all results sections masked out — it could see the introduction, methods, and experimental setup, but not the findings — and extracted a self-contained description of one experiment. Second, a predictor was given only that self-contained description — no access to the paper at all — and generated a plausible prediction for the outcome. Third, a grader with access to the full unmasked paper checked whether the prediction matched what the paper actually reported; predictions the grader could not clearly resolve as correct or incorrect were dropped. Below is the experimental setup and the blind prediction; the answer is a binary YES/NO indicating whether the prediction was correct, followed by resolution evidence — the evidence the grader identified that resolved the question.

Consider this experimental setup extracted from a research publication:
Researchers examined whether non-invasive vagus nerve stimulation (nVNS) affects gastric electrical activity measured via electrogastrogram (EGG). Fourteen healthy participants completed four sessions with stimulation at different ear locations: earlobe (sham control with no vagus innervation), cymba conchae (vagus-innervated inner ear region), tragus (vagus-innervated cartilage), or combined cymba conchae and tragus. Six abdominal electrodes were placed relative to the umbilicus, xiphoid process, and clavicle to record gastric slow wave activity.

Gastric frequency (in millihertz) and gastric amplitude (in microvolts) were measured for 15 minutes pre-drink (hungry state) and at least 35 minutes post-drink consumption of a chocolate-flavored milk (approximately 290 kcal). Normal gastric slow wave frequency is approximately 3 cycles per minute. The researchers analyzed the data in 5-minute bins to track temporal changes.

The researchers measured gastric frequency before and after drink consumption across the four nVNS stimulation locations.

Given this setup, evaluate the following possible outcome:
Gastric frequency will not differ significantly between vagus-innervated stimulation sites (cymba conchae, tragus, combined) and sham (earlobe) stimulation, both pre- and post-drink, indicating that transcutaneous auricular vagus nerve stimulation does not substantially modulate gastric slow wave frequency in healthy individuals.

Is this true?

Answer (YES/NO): YES